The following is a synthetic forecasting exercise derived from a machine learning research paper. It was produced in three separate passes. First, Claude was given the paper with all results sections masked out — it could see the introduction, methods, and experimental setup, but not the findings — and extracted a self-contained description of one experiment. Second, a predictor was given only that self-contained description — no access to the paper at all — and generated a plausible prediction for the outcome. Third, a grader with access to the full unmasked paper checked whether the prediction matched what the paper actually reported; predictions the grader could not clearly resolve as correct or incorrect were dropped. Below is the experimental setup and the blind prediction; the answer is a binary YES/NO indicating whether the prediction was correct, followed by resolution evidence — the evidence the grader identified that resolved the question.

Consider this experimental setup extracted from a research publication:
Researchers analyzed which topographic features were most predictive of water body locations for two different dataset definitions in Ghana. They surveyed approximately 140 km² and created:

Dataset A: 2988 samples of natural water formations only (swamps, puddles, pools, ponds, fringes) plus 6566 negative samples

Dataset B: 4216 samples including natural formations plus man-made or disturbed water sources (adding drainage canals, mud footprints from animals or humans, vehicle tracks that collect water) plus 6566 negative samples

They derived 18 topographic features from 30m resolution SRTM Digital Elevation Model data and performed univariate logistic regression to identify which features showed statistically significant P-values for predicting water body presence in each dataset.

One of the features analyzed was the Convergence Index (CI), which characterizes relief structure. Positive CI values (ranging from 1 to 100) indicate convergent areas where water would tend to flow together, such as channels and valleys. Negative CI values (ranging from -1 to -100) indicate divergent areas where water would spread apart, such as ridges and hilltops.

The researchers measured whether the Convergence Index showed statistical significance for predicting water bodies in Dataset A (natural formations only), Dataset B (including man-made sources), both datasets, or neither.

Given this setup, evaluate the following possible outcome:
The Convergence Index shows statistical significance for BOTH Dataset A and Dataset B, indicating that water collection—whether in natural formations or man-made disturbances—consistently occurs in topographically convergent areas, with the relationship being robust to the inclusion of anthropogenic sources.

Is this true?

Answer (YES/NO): NO